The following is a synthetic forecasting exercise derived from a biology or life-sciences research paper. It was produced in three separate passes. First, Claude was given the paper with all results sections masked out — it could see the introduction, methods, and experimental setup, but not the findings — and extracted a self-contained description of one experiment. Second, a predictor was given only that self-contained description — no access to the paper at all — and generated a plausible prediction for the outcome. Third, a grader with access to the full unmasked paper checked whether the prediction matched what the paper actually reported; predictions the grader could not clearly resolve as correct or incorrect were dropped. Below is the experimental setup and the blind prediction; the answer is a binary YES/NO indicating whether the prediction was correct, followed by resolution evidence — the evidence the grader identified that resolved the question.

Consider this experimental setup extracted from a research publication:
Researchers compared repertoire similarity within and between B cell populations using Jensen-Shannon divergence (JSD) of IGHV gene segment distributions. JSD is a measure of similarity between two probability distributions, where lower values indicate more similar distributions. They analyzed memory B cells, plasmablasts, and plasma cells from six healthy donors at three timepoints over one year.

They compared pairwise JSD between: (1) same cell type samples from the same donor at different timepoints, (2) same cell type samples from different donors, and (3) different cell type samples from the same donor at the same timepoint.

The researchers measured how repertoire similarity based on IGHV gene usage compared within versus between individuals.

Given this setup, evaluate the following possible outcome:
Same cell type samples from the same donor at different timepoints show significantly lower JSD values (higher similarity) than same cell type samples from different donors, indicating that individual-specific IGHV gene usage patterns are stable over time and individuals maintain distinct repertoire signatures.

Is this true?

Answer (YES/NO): YES